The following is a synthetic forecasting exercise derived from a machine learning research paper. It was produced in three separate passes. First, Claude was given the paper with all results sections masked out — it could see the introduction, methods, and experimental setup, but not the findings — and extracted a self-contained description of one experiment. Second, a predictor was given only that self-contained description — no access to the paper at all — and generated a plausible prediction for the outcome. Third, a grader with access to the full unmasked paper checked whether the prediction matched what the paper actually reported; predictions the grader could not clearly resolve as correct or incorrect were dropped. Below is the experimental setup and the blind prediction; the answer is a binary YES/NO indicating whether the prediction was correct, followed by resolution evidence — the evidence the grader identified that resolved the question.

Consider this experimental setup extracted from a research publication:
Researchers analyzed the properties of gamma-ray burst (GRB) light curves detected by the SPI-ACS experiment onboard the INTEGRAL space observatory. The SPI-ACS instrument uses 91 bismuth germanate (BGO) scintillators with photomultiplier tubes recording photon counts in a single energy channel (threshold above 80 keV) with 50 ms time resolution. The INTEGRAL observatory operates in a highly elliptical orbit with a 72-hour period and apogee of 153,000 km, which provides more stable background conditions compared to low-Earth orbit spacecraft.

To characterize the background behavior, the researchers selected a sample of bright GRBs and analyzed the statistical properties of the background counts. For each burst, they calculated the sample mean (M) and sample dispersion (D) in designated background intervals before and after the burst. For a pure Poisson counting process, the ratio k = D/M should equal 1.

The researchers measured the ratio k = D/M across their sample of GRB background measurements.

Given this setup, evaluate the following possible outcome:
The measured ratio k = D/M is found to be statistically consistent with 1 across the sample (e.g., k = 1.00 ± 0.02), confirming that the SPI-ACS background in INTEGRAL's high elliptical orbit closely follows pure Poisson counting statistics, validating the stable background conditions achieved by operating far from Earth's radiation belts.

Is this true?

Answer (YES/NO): NO